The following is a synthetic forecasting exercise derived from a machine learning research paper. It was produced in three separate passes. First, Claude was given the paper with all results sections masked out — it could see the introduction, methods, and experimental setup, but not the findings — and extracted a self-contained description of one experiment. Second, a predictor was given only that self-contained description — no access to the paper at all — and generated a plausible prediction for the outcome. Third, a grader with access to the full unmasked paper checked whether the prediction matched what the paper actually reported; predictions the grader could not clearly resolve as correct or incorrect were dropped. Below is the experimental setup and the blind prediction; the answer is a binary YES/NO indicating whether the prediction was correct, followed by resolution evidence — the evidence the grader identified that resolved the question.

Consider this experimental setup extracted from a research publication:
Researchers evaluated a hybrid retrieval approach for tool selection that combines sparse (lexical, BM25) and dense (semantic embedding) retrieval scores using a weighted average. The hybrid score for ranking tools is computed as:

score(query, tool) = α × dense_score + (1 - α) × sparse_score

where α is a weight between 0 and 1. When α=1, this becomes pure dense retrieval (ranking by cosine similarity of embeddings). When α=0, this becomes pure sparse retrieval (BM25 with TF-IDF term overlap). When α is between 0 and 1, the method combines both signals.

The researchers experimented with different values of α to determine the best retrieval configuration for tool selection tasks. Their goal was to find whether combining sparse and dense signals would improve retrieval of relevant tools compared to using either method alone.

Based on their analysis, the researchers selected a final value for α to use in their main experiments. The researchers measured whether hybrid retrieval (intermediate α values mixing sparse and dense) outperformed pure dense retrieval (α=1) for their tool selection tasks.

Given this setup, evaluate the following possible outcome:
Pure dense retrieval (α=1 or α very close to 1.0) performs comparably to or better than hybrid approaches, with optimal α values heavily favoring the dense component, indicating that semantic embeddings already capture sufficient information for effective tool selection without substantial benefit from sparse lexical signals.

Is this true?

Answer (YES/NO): YES